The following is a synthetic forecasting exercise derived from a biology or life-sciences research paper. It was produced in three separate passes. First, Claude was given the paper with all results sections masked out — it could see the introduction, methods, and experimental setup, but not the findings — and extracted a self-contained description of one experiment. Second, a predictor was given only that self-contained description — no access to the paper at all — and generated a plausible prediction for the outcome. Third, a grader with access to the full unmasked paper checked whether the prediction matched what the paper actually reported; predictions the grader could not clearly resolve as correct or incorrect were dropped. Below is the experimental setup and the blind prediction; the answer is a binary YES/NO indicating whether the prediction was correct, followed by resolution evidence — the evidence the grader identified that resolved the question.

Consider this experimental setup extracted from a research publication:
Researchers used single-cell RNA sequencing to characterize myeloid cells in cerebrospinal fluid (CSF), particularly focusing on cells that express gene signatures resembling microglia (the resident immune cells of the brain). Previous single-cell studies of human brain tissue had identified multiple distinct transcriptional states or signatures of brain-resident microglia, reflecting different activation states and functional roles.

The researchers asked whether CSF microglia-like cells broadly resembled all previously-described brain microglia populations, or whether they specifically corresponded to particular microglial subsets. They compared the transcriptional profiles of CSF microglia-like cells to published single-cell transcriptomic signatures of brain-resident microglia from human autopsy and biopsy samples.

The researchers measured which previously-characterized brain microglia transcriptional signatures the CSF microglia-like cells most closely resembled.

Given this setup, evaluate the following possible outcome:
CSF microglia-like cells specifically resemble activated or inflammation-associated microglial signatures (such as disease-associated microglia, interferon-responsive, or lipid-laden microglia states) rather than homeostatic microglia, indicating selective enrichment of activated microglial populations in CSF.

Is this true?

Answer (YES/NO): NO